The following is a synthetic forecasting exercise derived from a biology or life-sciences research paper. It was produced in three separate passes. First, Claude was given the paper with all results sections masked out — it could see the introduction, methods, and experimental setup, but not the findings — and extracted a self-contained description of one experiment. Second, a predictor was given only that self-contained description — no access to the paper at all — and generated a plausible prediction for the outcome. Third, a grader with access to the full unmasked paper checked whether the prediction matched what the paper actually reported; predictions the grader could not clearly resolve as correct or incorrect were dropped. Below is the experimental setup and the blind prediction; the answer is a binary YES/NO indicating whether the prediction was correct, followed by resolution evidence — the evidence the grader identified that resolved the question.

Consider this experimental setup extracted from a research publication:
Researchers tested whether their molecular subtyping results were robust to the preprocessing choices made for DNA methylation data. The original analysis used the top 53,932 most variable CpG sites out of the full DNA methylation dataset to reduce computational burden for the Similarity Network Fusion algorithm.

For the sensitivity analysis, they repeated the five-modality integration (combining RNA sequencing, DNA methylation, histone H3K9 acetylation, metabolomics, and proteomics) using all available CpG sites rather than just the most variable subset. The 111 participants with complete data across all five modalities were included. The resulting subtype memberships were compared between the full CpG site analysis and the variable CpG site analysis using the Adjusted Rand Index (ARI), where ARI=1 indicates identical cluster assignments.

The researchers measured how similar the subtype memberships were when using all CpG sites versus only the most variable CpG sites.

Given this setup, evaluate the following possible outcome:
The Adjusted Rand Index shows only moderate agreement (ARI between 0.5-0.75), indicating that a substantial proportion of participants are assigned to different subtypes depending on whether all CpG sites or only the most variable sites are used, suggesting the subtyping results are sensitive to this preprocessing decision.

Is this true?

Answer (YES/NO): NO